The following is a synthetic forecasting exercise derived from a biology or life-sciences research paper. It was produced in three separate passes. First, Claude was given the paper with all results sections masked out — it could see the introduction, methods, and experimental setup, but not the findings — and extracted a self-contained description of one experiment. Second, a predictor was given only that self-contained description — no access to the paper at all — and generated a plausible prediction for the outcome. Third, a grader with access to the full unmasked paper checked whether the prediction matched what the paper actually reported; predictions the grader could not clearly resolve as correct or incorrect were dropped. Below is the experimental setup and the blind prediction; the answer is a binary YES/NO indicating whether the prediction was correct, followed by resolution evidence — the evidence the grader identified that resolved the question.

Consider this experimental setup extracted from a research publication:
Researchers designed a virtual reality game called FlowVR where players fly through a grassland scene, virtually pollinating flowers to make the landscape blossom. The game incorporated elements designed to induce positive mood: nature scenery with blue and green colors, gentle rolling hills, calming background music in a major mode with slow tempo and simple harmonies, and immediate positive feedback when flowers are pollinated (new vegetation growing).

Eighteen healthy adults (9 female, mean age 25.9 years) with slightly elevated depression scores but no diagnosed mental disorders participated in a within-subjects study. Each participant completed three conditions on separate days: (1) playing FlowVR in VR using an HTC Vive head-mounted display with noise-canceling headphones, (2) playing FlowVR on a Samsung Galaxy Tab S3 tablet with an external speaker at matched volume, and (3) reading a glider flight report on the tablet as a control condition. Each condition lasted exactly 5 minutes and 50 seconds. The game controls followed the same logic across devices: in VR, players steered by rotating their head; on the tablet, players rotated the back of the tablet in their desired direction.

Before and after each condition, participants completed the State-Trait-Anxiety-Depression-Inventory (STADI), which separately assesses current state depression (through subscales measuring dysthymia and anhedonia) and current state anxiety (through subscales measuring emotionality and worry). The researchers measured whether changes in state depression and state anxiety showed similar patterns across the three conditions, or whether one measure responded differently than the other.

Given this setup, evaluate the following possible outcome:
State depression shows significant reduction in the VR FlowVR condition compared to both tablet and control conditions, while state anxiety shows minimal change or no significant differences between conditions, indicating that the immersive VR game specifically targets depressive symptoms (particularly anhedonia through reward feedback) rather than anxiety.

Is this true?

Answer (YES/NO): YES